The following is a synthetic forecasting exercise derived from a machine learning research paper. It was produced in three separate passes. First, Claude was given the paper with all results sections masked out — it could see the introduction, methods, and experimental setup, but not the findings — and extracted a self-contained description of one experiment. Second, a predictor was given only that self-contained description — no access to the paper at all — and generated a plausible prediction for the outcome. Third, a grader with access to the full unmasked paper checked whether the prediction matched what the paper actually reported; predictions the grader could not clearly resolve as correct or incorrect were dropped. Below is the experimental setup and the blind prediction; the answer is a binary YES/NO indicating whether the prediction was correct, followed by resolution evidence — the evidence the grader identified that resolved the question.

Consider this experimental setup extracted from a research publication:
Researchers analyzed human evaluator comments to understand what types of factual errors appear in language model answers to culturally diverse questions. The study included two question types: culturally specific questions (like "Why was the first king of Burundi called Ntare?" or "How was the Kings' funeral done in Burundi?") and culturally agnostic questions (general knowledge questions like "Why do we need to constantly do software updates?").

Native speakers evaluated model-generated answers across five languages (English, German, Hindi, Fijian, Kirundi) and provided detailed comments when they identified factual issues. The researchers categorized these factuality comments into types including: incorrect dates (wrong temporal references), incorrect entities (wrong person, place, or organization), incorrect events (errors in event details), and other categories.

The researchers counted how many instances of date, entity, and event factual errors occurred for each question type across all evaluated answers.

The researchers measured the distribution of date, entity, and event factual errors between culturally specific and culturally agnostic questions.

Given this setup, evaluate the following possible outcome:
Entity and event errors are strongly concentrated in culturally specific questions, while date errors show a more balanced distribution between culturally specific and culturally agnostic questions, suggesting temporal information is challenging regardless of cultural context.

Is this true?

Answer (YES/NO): NO